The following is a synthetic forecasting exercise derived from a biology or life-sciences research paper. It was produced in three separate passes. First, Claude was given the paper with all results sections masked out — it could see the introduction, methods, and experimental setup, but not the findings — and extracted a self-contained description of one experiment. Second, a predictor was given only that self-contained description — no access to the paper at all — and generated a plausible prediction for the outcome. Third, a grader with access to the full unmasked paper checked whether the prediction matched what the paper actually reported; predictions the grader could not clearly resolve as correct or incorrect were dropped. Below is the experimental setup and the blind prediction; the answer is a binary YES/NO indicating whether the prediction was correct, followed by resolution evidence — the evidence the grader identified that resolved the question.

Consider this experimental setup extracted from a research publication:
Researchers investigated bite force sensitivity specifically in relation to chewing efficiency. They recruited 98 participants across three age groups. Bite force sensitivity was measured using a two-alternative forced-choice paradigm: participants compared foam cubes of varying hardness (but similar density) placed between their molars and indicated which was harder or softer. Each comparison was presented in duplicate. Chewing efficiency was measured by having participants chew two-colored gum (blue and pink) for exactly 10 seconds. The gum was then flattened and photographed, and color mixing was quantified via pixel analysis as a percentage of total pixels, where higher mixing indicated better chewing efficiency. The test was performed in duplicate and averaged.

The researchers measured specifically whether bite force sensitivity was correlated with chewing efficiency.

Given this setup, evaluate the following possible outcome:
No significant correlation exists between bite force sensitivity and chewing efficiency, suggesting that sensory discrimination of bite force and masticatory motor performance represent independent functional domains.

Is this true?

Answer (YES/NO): YES